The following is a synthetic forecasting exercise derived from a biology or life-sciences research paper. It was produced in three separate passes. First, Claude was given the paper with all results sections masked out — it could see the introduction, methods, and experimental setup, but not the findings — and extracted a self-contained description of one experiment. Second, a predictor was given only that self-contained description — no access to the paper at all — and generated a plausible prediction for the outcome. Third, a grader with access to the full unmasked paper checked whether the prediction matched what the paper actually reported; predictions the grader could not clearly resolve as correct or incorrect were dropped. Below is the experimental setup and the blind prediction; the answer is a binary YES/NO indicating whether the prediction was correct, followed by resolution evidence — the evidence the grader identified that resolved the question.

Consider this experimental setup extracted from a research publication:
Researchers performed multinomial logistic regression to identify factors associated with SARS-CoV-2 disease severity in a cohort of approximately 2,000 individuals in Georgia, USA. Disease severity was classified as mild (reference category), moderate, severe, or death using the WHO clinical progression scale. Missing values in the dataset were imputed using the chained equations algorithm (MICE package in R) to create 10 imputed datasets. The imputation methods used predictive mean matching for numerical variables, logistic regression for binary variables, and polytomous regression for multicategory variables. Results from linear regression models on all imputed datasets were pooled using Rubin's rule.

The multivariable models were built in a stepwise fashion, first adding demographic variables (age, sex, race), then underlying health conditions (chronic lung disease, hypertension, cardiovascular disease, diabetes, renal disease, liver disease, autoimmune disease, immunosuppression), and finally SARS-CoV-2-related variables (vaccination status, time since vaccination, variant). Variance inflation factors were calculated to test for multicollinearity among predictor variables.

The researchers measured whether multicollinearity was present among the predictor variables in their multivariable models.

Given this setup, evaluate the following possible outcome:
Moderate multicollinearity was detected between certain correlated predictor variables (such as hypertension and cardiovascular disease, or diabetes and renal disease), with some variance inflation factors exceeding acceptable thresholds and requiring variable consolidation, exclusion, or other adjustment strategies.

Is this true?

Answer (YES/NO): NO